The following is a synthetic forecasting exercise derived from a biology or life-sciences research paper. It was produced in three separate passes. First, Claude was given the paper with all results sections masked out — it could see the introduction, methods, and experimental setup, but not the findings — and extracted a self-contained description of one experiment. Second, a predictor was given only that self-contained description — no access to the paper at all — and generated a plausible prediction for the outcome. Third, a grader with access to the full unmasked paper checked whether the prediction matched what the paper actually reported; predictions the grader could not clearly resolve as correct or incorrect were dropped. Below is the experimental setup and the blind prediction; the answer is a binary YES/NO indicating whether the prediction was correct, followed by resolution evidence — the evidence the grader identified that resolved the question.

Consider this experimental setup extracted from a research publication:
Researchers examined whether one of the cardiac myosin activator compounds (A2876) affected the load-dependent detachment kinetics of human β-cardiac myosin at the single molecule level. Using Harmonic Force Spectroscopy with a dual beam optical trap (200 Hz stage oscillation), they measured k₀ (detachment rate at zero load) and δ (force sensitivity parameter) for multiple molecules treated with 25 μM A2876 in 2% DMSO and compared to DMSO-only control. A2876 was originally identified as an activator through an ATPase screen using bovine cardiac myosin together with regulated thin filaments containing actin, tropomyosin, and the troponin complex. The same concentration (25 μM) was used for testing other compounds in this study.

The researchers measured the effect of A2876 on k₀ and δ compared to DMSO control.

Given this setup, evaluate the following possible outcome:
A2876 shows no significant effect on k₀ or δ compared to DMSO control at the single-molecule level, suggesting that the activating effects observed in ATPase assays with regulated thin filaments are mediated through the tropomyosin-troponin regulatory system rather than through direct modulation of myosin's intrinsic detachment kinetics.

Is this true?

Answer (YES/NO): YES